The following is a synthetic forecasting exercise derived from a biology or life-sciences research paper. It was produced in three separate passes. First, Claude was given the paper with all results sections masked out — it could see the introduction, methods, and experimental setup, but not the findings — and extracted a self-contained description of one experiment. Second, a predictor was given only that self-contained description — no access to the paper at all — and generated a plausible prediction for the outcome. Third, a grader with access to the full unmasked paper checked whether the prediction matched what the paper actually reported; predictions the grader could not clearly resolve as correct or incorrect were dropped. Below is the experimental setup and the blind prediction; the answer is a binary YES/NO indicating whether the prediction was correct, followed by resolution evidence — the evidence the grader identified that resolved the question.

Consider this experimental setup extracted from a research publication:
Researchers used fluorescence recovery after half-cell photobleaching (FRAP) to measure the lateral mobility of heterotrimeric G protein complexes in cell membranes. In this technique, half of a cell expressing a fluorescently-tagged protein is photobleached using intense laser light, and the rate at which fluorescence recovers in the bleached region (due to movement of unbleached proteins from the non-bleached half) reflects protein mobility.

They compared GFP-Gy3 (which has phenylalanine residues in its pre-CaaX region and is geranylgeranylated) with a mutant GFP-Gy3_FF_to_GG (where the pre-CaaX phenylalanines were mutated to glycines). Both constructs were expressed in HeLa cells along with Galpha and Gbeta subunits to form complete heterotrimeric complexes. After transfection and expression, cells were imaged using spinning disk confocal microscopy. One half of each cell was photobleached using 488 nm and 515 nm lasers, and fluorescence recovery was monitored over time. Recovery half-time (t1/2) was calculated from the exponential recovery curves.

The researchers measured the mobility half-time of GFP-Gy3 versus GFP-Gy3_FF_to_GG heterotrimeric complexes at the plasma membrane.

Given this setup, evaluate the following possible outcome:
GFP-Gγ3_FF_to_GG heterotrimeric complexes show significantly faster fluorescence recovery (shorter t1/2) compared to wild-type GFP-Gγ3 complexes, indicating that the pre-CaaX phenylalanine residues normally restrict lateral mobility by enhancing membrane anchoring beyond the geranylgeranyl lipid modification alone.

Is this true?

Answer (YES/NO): NO